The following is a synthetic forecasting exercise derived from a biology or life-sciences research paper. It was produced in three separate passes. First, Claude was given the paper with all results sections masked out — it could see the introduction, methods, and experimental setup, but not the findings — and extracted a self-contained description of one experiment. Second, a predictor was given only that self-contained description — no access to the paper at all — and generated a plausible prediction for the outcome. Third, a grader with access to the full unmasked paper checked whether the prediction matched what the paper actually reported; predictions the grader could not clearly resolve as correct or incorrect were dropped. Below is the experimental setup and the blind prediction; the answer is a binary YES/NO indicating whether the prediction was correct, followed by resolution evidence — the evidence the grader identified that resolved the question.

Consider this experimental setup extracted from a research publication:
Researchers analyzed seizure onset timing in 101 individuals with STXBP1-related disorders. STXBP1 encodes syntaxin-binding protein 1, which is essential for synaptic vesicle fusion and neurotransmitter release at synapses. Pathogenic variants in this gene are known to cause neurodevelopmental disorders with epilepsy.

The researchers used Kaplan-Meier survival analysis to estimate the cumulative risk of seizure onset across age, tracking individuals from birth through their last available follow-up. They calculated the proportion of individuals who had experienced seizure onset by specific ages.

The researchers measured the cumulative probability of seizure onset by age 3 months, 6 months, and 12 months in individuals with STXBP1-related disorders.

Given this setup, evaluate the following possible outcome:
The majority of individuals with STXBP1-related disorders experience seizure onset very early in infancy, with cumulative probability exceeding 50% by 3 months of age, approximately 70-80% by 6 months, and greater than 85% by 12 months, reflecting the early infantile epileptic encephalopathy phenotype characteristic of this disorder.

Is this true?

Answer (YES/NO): NO